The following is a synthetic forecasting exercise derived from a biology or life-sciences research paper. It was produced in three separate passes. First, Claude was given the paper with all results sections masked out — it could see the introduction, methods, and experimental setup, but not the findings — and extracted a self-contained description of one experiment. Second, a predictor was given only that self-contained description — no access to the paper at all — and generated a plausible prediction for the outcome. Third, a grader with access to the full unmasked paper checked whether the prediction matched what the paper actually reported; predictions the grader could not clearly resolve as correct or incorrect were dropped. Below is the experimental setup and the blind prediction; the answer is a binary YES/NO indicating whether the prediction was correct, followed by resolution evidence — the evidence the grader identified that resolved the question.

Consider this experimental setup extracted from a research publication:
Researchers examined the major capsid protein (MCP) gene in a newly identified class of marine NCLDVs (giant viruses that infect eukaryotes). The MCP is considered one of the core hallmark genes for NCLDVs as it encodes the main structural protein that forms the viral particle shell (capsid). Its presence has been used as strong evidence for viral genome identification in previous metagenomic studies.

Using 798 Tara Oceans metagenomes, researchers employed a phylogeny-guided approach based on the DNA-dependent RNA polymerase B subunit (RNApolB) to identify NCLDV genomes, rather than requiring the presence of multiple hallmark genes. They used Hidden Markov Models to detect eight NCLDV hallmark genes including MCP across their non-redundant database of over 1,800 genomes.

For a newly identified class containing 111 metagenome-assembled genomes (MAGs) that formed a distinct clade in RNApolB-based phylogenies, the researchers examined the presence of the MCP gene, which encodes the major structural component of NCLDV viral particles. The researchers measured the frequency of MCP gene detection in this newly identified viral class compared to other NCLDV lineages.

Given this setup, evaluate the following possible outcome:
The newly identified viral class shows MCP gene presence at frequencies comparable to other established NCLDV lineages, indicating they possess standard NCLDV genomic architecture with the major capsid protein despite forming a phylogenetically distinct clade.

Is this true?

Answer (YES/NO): NO